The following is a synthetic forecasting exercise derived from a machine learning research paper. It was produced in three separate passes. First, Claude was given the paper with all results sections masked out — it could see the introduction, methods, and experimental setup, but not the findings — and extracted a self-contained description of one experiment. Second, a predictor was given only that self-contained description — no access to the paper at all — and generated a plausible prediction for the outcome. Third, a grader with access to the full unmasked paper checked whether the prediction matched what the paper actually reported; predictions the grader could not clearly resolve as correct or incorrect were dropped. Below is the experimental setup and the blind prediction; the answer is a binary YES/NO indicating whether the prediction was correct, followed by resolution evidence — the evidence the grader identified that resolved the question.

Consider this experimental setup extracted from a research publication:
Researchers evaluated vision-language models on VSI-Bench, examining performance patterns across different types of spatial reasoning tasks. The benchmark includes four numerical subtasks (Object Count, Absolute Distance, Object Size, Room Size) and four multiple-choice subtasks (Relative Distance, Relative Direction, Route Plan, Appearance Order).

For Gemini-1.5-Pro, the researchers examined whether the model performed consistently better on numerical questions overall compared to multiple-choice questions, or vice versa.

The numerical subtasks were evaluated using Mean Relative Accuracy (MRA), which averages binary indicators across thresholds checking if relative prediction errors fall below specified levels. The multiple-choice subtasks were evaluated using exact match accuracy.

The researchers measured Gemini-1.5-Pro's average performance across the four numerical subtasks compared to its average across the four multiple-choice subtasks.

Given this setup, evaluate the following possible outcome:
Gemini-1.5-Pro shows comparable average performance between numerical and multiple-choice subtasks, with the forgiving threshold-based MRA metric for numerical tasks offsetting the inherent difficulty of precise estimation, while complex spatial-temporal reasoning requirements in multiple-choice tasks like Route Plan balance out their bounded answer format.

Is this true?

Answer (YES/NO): NO